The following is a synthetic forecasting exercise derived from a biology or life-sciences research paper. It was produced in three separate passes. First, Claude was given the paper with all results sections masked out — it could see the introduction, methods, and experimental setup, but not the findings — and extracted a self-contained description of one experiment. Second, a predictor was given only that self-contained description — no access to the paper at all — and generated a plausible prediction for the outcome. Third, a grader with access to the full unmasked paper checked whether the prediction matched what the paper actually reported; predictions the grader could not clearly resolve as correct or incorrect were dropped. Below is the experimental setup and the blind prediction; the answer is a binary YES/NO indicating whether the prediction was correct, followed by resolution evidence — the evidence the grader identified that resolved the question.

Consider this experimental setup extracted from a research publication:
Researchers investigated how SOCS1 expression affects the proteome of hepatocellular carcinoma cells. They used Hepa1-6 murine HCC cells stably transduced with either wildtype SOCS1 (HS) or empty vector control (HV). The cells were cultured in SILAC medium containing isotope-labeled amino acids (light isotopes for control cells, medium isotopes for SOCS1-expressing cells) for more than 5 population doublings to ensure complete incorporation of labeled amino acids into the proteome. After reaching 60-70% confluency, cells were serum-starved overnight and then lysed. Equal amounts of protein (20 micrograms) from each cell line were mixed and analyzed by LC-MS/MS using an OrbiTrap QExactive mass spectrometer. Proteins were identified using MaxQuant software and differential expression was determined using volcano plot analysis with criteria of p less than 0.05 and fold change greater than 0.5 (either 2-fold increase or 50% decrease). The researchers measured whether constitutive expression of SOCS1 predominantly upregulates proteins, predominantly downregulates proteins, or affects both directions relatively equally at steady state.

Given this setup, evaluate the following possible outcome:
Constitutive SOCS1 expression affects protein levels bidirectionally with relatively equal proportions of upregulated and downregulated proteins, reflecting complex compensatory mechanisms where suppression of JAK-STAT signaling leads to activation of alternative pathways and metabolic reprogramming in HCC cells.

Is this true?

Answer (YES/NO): NO